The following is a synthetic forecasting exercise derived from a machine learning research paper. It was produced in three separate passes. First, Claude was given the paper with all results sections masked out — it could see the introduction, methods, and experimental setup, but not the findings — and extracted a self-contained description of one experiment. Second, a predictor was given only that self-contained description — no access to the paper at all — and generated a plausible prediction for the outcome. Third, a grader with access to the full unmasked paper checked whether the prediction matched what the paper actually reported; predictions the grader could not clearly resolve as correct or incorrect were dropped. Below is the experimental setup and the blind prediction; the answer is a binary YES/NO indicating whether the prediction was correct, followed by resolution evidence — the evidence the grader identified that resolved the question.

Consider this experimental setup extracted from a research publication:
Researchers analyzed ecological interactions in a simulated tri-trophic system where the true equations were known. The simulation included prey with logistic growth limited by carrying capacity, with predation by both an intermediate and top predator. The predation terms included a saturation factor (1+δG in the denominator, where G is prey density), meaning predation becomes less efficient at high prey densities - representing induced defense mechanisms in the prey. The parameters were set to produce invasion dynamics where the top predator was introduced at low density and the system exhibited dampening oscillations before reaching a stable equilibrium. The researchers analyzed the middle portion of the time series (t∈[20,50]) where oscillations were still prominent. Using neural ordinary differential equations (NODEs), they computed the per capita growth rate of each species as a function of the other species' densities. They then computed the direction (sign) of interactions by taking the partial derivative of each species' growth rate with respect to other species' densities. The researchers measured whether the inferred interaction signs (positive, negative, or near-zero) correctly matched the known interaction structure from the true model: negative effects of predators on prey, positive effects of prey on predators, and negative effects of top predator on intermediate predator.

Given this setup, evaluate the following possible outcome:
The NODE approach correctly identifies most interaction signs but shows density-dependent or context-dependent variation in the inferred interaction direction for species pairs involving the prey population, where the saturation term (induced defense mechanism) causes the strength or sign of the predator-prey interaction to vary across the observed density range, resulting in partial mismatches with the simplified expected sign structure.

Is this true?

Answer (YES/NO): NO